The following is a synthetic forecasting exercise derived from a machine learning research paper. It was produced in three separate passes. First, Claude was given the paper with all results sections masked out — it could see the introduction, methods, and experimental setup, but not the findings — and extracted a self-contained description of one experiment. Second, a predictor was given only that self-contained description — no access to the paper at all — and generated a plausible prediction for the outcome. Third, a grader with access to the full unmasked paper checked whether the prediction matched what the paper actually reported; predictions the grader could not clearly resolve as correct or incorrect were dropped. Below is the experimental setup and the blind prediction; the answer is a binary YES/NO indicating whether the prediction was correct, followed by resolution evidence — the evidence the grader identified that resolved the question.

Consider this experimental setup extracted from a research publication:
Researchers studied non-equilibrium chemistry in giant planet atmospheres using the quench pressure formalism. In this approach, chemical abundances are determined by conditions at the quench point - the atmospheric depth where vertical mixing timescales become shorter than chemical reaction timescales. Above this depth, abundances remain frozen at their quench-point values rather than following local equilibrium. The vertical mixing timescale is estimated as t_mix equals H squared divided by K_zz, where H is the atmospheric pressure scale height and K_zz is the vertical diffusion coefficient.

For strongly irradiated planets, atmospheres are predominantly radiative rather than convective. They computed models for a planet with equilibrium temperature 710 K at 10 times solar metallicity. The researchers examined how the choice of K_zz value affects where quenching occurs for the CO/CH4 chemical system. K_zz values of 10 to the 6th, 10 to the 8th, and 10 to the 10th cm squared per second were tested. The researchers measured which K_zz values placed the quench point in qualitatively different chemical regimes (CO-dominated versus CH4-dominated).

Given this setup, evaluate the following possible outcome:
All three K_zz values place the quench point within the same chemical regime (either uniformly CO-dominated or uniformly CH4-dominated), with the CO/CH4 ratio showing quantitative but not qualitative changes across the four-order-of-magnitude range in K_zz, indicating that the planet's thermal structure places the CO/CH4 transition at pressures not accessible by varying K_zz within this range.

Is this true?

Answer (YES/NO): NO